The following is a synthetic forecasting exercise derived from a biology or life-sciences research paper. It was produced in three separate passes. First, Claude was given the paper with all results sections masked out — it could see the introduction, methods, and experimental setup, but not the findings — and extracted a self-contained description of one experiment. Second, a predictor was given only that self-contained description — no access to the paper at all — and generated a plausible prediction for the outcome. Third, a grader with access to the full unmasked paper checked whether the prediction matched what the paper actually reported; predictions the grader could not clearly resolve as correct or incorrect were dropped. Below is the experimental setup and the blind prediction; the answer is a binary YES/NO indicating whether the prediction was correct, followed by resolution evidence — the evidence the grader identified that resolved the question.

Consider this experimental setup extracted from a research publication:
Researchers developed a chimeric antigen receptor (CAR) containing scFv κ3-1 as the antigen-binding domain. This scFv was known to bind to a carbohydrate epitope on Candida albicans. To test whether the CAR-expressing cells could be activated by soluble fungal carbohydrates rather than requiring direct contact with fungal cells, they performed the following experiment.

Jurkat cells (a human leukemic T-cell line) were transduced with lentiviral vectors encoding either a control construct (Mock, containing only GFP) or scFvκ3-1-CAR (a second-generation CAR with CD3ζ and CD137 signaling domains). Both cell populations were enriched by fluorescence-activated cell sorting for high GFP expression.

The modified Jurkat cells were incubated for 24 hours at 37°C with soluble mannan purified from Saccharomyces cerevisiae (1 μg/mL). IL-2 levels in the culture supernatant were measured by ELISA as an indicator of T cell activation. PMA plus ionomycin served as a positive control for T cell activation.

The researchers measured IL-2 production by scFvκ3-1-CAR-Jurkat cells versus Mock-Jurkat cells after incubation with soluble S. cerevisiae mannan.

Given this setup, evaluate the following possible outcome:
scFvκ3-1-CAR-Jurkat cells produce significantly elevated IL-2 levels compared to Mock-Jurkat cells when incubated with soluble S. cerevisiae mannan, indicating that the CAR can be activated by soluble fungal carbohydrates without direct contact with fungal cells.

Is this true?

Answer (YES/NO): NO